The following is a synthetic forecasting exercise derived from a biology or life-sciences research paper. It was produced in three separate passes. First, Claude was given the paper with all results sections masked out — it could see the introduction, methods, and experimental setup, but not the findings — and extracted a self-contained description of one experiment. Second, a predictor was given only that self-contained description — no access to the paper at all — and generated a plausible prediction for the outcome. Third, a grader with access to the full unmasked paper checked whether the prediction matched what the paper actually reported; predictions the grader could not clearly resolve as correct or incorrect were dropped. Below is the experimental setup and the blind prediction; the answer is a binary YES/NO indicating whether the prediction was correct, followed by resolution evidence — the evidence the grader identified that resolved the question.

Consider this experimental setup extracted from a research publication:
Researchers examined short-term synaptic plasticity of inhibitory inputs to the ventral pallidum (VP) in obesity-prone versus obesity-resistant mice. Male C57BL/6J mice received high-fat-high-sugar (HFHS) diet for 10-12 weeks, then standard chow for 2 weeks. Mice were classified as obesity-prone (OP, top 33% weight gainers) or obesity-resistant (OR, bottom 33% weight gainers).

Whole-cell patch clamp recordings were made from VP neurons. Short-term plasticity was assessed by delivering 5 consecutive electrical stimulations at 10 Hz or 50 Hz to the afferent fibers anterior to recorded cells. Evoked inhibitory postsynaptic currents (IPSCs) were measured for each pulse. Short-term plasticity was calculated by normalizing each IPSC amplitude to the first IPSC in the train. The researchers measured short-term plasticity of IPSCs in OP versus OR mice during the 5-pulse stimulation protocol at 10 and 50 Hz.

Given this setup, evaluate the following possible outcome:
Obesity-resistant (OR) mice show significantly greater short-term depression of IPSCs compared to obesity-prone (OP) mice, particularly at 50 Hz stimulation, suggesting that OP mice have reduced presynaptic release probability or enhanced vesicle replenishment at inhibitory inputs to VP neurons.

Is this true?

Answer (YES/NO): NO